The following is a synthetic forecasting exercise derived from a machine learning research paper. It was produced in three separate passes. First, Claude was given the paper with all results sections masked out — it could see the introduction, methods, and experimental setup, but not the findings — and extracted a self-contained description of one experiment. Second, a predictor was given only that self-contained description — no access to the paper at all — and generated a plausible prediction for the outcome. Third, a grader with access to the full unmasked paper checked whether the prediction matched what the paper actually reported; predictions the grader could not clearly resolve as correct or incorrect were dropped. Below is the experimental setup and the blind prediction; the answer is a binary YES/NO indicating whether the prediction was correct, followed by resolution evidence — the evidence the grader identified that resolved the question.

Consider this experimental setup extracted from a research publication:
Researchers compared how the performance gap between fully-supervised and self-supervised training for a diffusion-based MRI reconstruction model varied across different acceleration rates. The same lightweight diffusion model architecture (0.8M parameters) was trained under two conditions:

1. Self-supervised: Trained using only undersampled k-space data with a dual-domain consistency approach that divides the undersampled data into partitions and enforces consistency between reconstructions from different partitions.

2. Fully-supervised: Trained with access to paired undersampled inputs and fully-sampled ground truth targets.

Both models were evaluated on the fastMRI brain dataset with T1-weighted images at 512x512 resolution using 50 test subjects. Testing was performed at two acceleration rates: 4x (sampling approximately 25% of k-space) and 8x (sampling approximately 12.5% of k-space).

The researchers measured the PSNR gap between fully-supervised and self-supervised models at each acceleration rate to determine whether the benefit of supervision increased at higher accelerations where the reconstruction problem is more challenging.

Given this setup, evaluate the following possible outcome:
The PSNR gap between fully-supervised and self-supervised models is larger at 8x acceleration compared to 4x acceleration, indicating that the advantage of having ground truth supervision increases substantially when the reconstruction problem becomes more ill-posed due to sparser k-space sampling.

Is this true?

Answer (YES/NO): NO